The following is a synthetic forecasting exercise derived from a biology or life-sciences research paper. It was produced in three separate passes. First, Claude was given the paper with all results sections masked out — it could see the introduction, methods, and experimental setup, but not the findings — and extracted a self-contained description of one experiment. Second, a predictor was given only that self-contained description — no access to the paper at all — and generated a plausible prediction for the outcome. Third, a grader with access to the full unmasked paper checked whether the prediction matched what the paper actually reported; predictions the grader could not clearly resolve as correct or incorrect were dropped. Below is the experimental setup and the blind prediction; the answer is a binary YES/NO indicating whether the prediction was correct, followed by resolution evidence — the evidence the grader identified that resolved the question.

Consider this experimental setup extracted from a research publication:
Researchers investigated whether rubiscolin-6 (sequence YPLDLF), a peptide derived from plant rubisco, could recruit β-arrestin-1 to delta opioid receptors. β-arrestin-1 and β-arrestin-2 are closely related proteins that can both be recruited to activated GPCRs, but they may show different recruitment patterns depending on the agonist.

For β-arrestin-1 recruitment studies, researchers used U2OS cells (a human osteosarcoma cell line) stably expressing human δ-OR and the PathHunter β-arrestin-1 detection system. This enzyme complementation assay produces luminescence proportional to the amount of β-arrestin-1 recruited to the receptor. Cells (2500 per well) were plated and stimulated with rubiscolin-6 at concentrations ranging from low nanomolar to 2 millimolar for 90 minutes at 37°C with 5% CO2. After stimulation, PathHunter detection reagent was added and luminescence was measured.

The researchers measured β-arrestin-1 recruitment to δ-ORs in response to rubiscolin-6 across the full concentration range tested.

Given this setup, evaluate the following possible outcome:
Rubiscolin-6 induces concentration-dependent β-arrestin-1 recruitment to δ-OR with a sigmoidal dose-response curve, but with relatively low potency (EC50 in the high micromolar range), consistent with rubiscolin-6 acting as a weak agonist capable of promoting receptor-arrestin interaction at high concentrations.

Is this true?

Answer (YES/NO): NO